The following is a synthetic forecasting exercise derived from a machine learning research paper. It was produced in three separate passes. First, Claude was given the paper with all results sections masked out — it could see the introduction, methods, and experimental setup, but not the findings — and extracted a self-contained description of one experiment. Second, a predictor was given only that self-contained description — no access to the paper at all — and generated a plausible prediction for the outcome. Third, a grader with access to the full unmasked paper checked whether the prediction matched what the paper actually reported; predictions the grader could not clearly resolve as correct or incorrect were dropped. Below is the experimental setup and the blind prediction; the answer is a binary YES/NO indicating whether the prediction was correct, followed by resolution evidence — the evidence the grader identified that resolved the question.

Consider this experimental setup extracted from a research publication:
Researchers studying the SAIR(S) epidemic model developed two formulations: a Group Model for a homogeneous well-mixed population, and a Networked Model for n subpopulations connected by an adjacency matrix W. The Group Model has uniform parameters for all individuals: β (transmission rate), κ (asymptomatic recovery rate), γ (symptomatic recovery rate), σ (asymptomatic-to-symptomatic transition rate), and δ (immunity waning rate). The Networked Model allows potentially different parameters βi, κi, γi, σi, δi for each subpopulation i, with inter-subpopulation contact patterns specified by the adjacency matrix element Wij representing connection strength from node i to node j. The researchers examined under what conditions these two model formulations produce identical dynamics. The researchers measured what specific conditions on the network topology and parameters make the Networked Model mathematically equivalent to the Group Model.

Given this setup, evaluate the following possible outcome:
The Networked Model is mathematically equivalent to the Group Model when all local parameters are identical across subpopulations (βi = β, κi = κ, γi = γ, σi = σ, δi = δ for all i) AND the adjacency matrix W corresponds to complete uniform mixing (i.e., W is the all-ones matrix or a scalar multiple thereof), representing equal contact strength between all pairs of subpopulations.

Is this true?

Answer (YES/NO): YES